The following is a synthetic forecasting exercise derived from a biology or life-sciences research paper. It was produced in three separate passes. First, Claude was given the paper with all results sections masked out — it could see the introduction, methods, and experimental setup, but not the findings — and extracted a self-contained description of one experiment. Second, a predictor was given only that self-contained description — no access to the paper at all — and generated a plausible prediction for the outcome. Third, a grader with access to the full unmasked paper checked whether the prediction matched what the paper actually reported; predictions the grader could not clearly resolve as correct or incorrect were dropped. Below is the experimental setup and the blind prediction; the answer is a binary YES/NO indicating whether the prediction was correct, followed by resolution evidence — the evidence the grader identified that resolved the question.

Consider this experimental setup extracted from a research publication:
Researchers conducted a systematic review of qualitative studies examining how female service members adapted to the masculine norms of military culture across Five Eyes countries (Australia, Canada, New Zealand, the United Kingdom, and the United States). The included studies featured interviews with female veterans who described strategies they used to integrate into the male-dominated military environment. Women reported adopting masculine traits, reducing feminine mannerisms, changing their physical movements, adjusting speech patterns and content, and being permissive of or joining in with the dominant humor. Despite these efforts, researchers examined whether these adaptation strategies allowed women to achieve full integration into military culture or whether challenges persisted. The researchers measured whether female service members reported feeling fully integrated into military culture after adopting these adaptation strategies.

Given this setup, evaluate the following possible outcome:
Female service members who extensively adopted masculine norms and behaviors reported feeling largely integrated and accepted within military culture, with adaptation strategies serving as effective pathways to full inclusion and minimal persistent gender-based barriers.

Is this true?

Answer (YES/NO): NO